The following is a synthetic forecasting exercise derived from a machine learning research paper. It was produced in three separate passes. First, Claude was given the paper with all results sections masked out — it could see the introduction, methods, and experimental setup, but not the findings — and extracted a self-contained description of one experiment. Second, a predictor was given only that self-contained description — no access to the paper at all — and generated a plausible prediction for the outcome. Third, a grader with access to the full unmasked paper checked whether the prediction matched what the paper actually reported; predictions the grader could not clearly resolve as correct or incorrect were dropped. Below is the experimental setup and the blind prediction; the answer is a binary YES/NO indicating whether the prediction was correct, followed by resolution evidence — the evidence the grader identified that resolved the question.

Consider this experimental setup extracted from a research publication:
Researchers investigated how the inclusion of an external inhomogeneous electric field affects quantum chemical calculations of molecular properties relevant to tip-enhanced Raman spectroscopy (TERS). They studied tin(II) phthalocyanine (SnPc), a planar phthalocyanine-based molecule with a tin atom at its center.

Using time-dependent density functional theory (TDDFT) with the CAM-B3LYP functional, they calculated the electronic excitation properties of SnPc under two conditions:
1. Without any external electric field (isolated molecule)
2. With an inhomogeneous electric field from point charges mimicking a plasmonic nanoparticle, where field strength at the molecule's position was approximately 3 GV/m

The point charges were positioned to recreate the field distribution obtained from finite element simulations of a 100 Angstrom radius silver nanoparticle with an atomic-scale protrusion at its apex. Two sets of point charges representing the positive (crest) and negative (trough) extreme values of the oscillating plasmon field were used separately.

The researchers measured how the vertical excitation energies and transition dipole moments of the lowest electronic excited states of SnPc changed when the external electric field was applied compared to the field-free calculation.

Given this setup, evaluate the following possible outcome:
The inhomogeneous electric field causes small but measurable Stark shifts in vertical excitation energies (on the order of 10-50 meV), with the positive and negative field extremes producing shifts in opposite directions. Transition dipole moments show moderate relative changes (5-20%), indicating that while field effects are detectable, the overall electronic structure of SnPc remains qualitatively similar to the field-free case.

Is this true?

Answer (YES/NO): NO